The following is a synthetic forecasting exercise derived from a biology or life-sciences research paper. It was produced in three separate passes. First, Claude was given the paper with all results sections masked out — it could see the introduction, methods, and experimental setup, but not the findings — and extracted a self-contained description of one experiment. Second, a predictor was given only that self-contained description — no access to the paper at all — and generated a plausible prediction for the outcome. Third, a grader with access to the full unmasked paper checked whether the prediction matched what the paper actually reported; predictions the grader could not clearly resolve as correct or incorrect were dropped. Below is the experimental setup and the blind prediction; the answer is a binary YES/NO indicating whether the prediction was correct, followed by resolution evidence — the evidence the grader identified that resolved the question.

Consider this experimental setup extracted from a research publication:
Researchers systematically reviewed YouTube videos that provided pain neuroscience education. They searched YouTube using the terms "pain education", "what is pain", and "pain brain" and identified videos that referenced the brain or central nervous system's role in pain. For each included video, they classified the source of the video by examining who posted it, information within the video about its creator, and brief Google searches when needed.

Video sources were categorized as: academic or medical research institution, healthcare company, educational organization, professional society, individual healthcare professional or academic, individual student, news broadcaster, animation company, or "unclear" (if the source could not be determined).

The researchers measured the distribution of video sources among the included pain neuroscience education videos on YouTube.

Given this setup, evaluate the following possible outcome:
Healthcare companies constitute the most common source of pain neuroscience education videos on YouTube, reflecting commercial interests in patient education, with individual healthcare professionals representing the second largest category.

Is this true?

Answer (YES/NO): NO